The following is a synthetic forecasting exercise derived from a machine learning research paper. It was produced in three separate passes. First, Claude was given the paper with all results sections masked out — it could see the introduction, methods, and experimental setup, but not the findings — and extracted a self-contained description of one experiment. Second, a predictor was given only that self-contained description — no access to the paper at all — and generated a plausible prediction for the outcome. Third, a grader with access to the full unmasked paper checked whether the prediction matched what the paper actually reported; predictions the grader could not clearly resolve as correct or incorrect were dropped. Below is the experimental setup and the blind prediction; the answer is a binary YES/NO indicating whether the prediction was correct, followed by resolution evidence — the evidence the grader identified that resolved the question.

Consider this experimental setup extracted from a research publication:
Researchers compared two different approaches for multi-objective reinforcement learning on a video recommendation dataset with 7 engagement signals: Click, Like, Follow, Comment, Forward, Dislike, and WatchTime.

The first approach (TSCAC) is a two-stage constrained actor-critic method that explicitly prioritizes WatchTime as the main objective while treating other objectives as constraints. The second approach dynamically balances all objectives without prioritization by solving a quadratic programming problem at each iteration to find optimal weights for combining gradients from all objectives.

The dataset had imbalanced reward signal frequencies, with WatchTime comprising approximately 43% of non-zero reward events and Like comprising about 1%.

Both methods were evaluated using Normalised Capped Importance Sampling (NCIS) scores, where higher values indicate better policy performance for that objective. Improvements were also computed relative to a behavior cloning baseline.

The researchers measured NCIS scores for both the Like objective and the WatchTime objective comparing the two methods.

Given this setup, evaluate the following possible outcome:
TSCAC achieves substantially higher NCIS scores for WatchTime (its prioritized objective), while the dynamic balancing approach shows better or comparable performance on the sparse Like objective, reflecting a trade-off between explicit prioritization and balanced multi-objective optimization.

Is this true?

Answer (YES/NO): YES